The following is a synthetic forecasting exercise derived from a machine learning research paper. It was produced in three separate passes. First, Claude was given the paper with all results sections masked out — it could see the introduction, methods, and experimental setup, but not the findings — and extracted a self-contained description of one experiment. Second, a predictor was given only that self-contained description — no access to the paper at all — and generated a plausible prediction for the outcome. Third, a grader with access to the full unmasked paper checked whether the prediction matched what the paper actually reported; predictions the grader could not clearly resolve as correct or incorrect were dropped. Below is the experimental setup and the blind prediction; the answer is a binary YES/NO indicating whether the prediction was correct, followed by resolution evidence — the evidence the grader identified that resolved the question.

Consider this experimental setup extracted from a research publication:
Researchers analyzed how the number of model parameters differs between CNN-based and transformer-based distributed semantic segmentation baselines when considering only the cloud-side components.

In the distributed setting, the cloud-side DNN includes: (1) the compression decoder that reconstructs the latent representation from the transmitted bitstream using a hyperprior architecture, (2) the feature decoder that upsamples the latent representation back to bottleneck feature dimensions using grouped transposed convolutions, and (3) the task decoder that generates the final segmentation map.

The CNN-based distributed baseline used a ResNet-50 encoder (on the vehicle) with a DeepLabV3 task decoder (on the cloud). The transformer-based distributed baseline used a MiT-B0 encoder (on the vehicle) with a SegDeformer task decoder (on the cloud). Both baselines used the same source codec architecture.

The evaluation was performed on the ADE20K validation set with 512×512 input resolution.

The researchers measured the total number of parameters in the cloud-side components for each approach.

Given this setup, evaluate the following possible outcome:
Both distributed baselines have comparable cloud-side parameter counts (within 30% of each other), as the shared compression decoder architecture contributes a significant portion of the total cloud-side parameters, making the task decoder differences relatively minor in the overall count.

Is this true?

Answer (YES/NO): NO